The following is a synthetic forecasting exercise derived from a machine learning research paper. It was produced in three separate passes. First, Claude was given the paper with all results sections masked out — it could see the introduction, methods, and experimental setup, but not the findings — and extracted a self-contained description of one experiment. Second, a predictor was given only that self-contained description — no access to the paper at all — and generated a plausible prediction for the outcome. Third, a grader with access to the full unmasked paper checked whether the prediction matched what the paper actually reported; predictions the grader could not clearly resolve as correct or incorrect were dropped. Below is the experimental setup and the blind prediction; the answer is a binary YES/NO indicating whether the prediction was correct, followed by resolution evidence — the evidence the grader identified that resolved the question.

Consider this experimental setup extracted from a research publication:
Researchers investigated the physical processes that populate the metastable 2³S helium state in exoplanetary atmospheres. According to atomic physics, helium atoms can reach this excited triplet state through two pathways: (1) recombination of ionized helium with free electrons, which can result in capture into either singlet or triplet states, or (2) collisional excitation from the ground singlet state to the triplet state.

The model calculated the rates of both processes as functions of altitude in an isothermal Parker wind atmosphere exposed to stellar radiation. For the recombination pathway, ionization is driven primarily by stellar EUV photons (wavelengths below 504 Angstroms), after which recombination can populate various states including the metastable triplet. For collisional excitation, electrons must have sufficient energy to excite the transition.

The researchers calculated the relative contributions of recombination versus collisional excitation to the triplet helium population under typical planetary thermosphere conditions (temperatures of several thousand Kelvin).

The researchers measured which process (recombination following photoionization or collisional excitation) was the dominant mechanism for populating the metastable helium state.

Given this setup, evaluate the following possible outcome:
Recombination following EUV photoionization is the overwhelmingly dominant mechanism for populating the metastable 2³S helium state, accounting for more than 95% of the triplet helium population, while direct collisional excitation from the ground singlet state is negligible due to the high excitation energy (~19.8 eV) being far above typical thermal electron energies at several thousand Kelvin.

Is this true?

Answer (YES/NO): YES